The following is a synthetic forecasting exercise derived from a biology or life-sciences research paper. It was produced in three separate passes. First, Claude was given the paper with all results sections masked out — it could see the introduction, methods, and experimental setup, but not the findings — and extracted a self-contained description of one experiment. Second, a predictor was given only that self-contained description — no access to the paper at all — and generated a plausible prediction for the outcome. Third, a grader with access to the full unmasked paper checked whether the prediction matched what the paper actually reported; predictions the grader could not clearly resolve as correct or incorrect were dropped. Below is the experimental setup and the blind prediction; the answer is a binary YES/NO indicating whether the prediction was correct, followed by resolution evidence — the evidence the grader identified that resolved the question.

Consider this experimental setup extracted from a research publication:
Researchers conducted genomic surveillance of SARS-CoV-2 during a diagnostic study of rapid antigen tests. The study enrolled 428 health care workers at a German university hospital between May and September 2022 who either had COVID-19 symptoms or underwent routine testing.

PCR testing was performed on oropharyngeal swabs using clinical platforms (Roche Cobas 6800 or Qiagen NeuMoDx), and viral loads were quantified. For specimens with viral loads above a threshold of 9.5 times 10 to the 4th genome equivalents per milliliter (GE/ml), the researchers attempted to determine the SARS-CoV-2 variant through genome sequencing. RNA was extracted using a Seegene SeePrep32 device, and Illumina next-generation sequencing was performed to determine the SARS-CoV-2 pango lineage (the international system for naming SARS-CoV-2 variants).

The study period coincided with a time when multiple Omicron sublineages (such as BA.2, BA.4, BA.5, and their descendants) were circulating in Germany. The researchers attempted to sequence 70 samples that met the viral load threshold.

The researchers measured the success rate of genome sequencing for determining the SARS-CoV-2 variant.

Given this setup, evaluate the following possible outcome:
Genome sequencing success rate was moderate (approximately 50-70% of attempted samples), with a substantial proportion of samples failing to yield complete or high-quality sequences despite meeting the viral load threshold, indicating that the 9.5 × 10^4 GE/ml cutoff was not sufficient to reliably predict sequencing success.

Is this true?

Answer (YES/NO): NO